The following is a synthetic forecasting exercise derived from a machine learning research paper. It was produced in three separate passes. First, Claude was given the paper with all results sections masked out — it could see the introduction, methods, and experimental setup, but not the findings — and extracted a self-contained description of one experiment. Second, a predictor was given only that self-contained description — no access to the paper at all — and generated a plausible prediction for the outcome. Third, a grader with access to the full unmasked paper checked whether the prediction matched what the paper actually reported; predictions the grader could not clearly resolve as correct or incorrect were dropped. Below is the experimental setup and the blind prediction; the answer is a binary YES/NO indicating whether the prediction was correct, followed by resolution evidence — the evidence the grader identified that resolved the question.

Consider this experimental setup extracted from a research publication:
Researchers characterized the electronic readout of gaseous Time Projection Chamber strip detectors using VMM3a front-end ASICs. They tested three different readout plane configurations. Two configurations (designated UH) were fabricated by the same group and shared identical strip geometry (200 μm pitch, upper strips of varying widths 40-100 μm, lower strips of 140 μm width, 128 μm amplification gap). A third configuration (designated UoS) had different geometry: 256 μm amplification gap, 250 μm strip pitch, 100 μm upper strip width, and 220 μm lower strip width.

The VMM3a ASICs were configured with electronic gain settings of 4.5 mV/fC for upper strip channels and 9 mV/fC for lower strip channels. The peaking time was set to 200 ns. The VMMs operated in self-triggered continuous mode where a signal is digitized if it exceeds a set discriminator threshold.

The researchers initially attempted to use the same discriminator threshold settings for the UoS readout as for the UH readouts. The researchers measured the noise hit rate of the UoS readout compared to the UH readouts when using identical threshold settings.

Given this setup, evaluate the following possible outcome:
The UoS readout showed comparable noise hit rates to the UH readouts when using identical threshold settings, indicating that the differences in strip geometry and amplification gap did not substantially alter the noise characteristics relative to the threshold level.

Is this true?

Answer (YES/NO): NO